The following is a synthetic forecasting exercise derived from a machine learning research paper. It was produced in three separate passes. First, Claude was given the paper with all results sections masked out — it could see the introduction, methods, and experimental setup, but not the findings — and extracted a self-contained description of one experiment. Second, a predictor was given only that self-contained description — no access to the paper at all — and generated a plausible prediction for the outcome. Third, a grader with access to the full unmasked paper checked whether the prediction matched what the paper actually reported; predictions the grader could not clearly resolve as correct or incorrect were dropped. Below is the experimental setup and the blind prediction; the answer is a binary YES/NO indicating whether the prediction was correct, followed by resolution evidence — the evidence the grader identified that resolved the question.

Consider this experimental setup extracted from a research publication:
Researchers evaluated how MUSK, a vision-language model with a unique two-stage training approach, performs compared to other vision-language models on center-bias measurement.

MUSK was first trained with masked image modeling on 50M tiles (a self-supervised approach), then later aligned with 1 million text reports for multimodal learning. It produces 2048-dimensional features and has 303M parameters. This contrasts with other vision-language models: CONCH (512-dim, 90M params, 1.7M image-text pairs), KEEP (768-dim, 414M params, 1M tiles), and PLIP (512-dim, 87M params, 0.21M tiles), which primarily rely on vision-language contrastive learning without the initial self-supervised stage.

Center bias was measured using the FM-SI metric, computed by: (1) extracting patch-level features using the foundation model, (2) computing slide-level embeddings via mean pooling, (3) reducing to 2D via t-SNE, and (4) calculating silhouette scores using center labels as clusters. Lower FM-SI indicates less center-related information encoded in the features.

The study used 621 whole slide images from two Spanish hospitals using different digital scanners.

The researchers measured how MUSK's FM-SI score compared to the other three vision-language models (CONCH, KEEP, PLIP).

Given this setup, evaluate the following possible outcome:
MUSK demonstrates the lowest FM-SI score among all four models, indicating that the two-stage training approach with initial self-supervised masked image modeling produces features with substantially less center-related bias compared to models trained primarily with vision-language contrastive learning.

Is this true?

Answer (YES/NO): NO